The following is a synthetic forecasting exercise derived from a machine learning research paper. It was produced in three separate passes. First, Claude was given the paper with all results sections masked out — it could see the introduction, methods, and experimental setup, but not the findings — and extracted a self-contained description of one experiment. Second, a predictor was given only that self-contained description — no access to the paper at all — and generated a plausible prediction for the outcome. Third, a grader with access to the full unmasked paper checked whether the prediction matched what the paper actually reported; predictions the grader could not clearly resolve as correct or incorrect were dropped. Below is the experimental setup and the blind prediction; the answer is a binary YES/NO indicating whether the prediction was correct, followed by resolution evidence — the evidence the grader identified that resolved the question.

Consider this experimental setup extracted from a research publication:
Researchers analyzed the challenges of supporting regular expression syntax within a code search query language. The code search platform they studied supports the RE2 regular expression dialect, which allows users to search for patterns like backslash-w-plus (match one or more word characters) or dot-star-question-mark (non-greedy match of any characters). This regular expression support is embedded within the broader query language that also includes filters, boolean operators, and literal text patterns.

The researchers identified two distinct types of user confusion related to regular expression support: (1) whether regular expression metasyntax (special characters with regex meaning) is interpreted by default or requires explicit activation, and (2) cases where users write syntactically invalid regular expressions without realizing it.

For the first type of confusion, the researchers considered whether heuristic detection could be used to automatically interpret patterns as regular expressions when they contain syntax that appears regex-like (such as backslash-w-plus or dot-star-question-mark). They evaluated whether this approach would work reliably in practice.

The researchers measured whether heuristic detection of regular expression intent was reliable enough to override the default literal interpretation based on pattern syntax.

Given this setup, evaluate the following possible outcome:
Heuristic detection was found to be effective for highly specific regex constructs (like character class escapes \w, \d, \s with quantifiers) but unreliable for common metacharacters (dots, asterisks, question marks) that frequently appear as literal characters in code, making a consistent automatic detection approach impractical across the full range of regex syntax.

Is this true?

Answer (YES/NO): NO